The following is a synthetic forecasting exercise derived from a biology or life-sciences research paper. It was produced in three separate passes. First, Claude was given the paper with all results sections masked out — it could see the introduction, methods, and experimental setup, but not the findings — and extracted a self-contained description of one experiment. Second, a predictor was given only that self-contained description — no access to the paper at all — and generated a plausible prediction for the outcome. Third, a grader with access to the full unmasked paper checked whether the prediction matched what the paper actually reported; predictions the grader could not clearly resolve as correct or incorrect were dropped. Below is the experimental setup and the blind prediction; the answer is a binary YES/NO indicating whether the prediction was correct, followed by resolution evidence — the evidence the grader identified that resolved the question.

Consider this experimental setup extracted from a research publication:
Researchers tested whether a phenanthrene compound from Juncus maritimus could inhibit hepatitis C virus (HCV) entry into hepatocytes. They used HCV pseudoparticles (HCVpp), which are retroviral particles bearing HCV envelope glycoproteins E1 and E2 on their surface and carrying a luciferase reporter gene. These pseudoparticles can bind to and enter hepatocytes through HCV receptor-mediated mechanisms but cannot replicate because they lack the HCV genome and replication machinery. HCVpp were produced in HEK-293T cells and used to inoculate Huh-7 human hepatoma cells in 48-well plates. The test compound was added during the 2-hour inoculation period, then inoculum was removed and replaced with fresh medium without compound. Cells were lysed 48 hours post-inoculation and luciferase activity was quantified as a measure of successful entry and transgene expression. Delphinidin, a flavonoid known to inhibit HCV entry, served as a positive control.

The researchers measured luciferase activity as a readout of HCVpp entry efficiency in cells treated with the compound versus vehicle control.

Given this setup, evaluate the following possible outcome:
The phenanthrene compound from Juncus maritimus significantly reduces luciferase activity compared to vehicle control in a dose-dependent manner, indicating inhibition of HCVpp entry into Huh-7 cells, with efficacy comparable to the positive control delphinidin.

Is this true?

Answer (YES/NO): NO